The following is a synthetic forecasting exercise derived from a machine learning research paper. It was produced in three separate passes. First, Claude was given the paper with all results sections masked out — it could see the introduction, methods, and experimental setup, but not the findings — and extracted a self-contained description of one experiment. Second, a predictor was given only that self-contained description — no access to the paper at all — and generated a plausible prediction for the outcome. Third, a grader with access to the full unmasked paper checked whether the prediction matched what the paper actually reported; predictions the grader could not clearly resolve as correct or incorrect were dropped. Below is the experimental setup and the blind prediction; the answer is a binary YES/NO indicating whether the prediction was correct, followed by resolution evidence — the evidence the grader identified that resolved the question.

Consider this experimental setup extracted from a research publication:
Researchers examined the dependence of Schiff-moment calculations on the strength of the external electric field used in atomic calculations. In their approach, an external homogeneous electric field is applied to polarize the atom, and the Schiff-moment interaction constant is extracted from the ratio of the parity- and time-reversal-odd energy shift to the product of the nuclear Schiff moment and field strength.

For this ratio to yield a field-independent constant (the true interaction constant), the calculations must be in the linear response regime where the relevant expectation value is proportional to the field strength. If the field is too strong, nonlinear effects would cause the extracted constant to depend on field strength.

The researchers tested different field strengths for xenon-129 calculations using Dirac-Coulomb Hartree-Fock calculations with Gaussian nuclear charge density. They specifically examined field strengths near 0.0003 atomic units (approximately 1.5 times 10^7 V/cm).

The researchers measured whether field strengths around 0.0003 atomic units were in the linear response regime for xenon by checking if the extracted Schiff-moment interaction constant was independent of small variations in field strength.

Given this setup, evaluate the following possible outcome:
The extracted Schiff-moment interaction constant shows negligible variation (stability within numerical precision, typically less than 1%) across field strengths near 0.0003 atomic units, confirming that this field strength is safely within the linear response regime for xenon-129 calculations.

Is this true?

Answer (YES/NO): YES